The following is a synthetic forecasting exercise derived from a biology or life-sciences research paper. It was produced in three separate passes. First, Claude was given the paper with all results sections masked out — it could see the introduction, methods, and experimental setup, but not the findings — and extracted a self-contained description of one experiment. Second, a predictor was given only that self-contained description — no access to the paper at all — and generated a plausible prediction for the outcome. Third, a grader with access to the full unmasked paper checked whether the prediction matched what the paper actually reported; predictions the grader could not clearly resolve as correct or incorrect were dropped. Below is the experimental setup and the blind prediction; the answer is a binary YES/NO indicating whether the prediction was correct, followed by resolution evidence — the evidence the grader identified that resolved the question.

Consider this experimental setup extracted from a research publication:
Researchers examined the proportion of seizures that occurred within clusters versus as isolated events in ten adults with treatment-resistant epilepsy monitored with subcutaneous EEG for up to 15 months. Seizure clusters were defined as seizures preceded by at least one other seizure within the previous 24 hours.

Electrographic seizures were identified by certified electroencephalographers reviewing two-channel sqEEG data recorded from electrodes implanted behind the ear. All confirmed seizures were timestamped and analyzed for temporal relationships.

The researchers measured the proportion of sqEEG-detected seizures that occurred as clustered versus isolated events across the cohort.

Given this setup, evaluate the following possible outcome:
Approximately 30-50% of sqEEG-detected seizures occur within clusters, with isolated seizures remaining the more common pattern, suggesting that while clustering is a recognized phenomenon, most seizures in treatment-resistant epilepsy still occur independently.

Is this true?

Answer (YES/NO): YES